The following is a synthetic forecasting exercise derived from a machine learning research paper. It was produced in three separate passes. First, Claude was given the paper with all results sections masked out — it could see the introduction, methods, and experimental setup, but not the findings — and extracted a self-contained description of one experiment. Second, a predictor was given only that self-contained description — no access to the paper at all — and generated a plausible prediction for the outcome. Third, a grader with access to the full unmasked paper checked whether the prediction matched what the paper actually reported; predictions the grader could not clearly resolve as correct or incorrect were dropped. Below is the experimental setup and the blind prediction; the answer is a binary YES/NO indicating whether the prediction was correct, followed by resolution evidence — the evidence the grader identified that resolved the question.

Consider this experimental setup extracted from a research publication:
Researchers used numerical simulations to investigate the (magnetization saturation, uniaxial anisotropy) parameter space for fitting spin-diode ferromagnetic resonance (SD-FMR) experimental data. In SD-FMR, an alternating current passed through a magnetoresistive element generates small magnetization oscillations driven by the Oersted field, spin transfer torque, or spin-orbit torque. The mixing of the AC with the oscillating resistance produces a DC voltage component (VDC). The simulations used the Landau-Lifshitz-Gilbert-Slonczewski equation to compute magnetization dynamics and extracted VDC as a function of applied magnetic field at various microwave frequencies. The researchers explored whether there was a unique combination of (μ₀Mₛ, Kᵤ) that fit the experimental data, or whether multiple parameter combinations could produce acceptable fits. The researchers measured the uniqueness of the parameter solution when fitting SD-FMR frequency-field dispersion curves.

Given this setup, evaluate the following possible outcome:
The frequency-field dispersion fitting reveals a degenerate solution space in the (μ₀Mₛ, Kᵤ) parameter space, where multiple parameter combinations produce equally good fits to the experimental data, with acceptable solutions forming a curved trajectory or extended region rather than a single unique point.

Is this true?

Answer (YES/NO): YES